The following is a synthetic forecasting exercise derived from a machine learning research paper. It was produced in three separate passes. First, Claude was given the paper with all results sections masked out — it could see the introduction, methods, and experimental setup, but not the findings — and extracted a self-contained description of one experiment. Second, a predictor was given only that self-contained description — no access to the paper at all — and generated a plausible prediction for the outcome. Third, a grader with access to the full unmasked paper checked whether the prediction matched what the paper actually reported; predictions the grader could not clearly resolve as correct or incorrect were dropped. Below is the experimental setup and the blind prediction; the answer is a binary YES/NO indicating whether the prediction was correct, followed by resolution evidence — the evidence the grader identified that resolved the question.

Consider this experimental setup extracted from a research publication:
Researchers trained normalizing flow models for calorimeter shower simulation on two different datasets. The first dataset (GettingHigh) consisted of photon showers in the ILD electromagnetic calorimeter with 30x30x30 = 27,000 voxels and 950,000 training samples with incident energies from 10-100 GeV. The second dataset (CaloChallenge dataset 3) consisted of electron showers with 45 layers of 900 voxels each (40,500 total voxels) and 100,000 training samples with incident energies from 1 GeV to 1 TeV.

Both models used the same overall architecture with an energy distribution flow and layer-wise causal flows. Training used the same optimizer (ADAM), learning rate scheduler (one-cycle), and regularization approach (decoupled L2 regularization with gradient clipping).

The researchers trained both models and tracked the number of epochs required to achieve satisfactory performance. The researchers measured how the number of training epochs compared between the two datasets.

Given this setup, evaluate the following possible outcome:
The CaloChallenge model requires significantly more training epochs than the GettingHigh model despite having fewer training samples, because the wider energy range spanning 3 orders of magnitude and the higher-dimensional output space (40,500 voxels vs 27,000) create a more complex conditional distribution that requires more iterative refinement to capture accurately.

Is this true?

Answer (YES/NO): YES